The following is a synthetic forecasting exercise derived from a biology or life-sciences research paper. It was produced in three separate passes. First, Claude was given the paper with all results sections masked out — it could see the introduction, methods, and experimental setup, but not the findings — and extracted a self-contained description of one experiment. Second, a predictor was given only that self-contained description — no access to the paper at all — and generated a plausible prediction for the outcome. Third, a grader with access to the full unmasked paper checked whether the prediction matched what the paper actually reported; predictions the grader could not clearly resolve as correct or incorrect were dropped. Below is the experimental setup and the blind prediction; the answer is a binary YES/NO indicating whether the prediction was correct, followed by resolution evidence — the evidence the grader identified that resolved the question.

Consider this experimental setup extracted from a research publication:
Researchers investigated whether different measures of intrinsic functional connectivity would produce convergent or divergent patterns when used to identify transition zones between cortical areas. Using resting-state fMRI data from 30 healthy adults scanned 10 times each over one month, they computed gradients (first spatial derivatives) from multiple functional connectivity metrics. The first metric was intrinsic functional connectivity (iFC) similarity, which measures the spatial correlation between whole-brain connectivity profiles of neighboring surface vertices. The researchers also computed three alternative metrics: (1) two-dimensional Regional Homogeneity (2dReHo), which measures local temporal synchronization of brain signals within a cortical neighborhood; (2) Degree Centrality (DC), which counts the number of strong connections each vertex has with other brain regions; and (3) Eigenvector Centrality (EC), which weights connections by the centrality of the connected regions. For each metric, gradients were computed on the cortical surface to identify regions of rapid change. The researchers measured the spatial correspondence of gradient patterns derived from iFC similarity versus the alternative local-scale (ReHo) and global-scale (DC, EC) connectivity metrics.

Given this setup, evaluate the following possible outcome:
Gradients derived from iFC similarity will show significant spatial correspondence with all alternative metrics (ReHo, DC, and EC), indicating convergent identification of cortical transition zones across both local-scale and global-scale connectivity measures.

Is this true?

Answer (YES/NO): NO